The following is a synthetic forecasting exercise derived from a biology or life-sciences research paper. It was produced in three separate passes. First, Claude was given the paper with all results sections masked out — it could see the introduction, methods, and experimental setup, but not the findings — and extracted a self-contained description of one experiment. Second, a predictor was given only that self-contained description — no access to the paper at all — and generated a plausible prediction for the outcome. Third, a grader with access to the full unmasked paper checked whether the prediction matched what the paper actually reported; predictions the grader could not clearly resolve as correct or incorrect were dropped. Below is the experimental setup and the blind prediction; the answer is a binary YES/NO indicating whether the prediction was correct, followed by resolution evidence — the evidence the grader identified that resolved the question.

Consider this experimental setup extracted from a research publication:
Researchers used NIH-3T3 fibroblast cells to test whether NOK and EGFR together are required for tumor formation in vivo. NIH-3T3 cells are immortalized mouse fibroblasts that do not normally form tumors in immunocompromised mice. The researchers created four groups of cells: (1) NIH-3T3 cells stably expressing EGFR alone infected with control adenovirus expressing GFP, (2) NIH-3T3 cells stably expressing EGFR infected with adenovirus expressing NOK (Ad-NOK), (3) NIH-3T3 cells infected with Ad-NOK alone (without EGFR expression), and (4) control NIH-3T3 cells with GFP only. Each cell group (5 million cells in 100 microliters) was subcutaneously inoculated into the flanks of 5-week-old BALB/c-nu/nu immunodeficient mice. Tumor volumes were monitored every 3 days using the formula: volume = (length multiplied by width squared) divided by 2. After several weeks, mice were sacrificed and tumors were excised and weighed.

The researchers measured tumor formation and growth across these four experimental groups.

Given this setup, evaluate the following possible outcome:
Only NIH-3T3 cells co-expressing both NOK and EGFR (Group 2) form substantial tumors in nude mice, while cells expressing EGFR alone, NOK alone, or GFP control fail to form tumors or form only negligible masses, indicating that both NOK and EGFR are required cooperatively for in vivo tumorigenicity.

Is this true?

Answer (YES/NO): YES